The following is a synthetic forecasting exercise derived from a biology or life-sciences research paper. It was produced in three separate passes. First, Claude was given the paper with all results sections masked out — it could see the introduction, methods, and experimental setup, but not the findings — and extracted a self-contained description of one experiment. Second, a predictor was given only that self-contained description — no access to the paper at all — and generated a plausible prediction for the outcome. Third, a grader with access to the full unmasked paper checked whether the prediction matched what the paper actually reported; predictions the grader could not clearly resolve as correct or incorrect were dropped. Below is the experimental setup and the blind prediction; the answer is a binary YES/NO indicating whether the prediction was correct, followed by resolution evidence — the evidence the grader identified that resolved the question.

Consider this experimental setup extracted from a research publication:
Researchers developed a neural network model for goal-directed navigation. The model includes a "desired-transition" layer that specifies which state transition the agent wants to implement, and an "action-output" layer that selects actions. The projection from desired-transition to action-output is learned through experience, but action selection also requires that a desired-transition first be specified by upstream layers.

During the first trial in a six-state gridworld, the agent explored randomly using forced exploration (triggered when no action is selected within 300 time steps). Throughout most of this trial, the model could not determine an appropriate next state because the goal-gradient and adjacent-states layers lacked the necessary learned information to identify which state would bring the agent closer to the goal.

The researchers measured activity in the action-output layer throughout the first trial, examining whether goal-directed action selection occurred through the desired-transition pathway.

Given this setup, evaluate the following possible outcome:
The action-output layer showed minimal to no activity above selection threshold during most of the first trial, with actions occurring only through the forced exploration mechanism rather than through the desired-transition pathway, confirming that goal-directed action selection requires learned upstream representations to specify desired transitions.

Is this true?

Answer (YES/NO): YES